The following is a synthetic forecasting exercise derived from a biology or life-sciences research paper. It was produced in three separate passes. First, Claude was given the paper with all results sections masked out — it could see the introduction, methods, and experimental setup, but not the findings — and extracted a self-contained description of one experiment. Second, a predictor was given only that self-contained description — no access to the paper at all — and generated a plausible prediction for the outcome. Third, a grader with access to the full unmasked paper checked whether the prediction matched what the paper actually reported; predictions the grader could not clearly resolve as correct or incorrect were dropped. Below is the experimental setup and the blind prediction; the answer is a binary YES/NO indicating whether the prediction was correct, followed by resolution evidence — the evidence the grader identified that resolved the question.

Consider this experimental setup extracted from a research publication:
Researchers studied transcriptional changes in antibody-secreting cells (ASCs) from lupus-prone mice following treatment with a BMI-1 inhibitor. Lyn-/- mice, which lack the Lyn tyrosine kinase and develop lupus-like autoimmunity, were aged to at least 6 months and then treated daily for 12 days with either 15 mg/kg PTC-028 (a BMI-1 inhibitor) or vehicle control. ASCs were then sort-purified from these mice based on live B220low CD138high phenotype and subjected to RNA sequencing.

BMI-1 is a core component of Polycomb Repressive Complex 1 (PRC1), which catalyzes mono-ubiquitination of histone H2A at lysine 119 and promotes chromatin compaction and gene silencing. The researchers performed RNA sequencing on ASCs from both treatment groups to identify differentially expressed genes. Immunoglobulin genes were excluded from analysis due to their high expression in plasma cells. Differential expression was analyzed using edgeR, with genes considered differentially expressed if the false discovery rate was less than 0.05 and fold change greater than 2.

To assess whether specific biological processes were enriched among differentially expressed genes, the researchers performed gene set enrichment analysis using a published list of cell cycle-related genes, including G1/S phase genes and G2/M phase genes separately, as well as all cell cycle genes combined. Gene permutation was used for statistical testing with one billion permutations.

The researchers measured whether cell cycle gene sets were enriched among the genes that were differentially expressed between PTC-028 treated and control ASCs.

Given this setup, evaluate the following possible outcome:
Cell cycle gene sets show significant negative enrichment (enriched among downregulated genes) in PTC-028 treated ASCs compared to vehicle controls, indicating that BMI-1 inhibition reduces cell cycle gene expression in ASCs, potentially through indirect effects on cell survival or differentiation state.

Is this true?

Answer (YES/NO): NO